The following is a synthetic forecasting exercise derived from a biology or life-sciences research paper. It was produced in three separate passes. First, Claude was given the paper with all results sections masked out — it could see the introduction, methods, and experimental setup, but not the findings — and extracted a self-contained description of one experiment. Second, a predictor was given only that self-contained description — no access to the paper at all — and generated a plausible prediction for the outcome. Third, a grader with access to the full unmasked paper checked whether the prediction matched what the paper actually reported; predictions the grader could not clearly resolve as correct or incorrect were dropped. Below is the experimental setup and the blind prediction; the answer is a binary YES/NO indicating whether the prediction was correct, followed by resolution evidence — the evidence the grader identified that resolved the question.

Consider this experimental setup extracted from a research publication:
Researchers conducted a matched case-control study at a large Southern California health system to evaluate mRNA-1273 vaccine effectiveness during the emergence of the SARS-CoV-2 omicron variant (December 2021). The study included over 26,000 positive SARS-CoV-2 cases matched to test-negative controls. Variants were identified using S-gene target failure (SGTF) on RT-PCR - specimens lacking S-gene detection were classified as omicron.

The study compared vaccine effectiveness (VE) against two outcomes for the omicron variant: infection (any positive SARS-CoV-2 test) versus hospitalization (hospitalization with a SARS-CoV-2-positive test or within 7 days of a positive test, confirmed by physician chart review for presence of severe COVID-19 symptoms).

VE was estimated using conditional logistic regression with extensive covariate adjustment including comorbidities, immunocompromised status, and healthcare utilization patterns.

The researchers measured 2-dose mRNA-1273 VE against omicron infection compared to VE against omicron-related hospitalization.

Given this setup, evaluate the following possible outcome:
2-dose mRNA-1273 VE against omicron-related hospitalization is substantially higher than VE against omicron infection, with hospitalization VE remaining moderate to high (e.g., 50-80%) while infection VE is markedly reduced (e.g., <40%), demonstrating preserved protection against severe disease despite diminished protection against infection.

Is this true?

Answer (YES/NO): YES